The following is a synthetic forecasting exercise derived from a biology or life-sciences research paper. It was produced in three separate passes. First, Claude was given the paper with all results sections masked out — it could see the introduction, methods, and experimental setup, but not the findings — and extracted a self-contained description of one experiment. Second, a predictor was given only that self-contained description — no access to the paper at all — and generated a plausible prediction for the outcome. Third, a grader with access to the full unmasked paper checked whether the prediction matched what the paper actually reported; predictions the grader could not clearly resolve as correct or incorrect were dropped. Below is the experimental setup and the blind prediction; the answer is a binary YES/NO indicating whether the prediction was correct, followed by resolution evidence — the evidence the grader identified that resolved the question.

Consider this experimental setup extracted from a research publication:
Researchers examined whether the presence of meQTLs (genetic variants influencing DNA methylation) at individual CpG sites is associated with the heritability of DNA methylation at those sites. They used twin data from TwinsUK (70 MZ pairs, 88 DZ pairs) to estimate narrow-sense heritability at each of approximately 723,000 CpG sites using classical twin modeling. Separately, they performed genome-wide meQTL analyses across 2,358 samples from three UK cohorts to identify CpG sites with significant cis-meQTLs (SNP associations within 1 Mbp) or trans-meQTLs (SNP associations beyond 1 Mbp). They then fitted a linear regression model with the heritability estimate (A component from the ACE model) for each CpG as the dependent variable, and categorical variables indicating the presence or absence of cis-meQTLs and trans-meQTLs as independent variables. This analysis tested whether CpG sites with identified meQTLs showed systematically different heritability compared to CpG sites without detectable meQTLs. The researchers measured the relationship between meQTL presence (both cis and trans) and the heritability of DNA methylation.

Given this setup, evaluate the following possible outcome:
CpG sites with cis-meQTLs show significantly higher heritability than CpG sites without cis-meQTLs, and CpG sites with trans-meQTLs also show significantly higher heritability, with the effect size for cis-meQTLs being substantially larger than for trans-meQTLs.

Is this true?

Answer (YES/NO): NO